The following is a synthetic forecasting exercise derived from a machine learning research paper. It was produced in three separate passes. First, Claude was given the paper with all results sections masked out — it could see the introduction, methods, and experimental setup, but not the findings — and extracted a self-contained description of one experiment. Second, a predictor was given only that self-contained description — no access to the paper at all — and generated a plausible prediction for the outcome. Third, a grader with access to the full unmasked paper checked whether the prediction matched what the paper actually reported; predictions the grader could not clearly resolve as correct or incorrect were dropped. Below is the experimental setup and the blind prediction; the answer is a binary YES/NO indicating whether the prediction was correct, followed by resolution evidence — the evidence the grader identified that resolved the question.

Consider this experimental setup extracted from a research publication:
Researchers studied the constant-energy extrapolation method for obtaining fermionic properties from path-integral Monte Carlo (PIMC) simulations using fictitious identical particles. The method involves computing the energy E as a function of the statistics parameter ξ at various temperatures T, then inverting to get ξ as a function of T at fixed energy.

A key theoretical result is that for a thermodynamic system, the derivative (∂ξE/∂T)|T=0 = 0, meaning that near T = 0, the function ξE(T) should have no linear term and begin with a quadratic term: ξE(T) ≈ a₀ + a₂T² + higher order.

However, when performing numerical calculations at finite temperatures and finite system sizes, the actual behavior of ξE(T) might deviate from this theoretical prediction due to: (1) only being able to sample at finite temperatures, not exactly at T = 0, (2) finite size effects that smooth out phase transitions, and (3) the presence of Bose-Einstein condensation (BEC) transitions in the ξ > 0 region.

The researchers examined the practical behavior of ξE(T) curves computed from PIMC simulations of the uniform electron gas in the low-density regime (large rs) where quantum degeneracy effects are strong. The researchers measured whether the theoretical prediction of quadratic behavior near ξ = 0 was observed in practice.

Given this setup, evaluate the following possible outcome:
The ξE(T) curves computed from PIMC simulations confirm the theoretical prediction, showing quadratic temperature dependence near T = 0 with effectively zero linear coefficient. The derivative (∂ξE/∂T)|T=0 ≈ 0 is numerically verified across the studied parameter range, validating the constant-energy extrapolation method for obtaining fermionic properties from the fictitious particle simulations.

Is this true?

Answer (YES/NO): NO